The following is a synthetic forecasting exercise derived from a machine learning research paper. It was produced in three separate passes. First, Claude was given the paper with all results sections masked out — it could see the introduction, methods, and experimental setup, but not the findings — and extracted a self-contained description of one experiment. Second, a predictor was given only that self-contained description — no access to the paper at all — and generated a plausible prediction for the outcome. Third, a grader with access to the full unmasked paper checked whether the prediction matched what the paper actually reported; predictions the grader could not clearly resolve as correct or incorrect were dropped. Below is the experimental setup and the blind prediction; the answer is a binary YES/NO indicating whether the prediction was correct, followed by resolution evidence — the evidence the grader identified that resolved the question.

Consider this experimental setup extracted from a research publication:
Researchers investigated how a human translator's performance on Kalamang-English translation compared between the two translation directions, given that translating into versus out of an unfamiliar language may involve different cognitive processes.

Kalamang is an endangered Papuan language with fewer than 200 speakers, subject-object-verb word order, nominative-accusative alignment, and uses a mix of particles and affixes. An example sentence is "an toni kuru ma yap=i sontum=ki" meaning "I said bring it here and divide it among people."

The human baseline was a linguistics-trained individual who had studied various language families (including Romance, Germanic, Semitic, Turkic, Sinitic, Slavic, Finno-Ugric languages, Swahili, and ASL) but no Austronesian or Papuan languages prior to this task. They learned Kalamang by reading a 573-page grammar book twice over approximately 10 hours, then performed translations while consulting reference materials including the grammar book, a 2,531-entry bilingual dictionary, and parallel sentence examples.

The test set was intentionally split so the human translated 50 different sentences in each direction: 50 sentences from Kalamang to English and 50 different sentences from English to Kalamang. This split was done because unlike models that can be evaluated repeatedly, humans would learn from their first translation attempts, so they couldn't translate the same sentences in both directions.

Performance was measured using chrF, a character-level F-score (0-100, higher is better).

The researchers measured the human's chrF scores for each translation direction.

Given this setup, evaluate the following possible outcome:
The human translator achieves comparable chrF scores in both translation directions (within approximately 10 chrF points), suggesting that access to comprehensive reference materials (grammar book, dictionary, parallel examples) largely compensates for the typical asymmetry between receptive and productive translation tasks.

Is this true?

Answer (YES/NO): YES